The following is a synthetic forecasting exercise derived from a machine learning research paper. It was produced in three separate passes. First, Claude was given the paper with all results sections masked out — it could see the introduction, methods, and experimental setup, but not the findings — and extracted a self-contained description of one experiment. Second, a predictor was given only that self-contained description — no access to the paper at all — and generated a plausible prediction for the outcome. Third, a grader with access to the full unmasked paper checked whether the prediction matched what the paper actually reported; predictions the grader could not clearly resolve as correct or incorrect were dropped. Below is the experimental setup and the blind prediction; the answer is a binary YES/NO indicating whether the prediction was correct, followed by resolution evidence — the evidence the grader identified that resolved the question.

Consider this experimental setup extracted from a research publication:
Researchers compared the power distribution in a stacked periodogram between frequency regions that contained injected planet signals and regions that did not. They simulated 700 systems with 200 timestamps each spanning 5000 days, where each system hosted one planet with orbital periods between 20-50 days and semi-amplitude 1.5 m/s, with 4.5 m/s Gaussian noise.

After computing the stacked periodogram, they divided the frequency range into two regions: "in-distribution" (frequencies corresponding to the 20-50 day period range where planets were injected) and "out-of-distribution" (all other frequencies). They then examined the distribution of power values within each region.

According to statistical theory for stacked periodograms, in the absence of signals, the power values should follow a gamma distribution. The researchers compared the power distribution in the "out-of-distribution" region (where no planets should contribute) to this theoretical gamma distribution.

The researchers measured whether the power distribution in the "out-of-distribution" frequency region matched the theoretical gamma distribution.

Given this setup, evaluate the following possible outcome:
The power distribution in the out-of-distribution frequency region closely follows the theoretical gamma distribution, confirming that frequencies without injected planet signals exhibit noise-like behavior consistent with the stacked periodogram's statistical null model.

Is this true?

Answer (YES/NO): YES